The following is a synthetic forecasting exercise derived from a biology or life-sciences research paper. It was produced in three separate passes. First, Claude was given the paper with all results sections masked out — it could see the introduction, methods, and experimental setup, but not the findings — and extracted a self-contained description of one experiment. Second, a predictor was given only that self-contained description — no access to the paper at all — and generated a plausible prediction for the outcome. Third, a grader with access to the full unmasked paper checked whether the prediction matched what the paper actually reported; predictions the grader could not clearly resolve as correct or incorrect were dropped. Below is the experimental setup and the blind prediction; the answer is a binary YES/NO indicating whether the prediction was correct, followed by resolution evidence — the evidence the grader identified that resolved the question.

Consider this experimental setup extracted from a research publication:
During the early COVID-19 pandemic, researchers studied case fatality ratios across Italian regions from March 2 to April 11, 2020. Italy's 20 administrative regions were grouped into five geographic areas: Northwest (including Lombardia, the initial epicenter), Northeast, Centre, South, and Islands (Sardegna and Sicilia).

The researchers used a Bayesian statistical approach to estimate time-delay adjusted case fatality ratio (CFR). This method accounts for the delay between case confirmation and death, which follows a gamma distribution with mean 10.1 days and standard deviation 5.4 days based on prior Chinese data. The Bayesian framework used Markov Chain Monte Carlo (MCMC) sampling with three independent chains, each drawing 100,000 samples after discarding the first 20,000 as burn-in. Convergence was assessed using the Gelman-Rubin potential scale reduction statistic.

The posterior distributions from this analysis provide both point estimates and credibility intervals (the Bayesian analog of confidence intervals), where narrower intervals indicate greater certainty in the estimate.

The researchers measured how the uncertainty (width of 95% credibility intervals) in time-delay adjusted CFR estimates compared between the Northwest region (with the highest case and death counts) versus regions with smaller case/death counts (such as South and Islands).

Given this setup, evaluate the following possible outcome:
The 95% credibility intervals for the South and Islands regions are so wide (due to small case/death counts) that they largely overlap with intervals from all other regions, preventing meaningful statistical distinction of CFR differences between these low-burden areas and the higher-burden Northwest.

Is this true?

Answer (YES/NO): NO